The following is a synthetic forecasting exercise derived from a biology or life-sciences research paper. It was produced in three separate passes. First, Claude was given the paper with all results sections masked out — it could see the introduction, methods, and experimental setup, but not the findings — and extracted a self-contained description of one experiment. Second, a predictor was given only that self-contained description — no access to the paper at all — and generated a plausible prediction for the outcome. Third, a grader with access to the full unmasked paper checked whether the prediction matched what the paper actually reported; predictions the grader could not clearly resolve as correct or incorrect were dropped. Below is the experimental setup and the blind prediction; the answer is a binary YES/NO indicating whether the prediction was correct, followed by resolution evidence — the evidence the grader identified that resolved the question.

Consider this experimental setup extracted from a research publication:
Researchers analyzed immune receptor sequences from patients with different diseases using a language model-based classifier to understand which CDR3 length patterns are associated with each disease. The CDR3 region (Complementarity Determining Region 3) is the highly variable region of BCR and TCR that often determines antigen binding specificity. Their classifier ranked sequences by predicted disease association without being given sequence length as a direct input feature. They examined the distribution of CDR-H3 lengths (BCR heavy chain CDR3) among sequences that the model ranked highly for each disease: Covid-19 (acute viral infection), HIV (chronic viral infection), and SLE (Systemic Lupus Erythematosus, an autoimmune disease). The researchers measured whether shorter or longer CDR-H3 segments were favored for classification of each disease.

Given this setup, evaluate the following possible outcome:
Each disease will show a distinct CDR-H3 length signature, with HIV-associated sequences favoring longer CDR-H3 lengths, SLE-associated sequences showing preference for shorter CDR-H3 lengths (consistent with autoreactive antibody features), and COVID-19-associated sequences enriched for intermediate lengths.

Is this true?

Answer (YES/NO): NO